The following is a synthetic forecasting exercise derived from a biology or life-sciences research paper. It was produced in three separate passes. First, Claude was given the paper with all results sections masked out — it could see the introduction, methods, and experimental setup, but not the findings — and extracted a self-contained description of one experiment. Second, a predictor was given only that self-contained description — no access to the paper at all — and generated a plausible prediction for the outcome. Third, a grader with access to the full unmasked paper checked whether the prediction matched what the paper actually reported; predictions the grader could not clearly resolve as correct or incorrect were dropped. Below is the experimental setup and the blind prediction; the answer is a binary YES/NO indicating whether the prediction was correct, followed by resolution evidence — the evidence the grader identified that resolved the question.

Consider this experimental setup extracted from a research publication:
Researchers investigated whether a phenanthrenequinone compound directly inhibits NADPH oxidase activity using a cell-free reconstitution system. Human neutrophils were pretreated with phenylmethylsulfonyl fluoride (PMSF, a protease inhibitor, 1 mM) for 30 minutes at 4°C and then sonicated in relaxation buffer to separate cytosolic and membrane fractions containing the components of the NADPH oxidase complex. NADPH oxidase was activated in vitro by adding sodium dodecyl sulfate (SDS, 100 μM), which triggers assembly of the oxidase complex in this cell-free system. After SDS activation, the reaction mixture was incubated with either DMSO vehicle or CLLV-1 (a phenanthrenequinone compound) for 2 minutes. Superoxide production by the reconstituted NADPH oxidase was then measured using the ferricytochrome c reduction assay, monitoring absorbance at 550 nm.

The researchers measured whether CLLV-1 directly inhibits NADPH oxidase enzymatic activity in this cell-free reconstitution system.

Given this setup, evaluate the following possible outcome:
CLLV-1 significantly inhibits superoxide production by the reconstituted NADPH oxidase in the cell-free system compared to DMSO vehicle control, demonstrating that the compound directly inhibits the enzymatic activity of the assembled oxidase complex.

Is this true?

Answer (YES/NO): NO